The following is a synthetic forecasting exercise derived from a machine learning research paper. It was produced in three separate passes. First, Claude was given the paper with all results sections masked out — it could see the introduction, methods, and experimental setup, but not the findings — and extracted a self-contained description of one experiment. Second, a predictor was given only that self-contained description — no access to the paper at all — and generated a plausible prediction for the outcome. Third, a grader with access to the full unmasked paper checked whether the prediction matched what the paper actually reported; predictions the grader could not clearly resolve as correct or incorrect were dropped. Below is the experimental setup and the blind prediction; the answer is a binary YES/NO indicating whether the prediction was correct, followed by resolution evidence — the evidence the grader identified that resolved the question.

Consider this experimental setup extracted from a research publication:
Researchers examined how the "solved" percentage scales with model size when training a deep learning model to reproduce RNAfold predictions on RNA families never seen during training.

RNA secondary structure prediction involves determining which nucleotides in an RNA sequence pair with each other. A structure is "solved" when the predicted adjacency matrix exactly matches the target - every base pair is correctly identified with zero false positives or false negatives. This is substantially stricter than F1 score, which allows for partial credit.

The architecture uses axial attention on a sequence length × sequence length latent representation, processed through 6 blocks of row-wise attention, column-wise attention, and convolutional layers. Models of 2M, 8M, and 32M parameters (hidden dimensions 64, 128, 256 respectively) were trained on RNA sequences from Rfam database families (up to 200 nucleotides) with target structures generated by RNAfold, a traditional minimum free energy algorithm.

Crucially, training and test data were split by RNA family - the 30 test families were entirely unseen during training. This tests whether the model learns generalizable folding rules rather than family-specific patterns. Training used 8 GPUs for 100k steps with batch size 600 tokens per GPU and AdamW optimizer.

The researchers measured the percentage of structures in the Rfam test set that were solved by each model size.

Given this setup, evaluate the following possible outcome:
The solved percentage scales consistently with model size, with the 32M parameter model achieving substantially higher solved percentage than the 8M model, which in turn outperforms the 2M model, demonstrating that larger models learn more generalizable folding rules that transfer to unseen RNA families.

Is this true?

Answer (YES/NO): NO